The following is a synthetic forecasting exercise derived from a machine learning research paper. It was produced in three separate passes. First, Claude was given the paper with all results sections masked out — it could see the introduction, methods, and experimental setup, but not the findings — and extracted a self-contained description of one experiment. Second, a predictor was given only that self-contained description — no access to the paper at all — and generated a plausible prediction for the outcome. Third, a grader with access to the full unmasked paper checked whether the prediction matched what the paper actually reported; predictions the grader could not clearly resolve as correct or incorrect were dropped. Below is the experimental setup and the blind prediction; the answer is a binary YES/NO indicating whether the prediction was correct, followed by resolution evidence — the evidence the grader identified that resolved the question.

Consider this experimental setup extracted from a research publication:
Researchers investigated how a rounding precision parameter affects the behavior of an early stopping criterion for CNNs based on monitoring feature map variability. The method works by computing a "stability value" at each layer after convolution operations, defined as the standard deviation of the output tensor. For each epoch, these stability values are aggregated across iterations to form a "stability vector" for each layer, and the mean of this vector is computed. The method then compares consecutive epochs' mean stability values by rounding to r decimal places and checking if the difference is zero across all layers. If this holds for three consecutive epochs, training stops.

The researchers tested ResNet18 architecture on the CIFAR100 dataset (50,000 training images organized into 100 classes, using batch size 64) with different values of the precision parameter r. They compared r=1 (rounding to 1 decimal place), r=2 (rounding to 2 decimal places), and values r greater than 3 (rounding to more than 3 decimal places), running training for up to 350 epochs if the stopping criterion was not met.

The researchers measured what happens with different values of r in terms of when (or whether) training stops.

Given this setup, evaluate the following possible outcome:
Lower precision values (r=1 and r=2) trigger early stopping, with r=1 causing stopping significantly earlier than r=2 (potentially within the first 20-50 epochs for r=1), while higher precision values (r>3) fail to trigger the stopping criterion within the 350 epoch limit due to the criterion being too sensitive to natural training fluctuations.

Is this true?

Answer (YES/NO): YES